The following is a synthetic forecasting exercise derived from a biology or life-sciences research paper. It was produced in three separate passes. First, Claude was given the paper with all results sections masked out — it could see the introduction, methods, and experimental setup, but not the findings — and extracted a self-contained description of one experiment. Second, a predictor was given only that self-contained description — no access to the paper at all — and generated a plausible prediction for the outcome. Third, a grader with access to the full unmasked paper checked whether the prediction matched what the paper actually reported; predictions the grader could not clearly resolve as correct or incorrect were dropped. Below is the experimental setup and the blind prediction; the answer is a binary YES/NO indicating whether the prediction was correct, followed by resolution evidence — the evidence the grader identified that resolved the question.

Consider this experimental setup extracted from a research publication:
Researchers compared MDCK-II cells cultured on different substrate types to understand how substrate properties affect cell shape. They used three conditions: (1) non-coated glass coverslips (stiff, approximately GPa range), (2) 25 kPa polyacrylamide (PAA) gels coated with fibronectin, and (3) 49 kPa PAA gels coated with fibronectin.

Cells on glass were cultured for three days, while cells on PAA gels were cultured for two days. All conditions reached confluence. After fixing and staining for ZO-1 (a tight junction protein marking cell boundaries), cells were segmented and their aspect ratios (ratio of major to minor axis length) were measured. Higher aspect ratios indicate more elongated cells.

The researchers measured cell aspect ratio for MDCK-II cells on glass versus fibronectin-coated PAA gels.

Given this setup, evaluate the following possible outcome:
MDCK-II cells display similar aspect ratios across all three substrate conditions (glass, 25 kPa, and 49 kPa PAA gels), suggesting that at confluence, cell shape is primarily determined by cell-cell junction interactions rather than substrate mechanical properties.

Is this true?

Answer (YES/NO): YES